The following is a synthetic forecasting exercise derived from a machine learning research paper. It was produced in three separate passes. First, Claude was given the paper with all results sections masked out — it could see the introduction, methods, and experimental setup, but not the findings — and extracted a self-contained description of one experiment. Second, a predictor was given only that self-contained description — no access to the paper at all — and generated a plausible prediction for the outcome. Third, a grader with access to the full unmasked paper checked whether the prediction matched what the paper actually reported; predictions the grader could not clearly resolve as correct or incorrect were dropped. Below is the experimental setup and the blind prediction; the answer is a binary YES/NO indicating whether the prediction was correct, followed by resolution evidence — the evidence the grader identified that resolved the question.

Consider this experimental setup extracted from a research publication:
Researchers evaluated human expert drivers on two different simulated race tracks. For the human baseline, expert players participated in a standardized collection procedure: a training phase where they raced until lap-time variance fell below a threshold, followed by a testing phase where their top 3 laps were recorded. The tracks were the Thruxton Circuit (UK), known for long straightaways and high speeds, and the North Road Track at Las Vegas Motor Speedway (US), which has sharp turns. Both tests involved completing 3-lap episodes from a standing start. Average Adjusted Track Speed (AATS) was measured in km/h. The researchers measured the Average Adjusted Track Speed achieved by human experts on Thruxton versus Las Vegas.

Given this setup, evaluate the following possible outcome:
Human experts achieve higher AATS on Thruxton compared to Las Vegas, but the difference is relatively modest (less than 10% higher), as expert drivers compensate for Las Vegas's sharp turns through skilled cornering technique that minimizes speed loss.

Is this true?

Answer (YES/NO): NO